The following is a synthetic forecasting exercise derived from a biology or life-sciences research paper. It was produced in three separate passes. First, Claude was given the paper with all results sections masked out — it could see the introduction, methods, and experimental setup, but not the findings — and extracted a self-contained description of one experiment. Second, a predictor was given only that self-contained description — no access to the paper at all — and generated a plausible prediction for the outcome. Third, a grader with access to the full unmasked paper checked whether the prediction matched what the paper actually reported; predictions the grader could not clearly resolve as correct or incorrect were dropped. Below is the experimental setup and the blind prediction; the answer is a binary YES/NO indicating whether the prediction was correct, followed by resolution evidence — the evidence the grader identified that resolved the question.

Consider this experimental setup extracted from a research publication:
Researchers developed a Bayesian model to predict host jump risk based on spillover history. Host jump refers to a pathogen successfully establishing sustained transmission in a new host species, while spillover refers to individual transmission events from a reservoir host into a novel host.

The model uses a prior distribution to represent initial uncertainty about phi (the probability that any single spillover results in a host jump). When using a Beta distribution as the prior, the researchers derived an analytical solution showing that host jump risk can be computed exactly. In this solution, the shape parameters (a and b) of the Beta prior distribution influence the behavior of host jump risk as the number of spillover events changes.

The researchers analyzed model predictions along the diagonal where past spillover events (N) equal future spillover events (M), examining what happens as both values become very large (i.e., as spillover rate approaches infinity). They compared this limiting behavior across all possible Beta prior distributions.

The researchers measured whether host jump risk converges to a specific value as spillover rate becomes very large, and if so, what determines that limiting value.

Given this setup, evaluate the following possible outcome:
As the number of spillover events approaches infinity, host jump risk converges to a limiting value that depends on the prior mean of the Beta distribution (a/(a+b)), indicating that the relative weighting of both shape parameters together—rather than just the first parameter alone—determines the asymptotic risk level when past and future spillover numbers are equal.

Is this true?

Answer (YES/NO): NO